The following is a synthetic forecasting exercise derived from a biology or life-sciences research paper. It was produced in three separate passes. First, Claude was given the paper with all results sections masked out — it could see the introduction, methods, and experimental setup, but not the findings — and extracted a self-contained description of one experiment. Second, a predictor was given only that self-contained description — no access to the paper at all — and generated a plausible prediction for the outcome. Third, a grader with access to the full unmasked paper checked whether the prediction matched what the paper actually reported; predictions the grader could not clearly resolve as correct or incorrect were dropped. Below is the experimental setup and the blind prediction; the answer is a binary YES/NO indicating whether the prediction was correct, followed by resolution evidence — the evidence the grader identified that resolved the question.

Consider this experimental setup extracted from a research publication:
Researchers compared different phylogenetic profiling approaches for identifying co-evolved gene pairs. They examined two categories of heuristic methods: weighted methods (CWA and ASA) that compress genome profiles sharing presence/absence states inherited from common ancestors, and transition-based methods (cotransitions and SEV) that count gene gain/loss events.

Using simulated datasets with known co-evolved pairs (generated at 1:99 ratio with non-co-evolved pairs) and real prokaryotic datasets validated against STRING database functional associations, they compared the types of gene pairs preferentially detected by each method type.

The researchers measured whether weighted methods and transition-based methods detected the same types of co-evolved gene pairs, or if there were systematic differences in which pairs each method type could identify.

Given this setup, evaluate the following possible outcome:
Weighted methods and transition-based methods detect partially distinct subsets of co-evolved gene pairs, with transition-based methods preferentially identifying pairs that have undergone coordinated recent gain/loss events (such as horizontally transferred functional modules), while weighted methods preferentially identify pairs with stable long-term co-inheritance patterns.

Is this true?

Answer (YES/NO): NO